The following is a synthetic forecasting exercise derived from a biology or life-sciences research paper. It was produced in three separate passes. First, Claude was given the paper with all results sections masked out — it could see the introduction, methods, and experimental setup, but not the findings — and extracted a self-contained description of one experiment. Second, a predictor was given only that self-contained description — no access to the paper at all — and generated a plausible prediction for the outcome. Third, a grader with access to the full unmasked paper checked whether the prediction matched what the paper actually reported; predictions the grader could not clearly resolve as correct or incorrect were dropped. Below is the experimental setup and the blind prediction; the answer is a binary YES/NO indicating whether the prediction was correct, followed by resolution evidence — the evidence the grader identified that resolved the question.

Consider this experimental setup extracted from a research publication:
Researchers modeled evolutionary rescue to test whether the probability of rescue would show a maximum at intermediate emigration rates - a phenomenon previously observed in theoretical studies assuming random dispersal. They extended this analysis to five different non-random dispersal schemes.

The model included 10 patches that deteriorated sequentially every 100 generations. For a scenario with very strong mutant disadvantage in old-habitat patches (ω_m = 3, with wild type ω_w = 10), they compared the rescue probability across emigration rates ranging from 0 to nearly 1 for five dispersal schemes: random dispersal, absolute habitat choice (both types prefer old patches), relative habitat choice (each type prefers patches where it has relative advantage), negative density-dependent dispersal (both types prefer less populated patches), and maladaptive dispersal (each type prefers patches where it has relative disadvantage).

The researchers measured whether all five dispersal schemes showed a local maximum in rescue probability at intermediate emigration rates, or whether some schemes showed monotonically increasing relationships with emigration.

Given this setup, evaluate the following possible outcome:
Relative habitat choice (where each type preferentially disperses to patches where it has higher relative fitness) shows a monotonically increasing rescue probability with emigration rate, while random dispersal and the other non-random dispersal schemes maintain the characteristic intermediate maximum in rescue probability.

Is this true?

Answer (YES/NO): NO